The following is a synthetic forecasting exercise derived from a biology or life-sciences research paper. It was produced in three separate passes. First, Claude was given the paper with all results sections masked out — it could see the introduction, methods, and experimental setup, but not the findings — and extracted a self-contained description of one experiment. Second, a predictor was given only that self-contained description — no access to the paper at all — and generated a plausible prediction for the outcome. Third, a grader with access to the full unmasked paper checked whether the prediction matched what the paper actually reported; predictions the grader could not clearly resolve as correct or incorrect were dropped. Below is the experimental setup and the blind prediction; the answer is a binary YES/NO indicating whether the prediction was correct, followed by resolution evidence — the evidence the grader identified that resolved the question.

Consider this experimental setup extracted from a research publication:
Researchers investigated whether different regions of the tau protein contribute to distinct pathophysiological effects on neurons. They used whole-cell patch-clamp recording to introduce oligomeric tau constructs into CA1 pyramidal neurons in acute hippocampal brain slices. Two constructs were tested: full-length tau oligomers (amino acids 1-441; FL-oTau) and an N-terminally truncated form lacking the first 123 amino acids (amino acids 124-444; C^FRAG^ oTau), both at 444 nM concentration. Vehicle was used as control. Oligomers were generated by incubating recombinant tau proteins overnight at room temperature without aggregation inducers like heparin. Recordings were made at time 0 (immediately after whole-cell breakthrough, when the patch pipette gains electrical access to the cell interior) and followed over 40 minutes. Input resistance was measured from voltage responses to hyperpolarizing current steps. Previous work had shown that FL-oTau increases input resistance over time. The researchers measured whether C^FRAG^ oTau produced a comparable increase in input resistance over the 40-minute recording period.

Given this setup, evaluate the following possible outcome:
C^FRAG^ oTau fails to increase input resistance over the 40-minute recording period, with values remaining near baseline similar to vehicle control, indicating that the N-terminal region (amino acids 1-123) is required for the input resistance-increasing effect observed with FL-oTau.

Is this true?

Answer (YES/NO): YES